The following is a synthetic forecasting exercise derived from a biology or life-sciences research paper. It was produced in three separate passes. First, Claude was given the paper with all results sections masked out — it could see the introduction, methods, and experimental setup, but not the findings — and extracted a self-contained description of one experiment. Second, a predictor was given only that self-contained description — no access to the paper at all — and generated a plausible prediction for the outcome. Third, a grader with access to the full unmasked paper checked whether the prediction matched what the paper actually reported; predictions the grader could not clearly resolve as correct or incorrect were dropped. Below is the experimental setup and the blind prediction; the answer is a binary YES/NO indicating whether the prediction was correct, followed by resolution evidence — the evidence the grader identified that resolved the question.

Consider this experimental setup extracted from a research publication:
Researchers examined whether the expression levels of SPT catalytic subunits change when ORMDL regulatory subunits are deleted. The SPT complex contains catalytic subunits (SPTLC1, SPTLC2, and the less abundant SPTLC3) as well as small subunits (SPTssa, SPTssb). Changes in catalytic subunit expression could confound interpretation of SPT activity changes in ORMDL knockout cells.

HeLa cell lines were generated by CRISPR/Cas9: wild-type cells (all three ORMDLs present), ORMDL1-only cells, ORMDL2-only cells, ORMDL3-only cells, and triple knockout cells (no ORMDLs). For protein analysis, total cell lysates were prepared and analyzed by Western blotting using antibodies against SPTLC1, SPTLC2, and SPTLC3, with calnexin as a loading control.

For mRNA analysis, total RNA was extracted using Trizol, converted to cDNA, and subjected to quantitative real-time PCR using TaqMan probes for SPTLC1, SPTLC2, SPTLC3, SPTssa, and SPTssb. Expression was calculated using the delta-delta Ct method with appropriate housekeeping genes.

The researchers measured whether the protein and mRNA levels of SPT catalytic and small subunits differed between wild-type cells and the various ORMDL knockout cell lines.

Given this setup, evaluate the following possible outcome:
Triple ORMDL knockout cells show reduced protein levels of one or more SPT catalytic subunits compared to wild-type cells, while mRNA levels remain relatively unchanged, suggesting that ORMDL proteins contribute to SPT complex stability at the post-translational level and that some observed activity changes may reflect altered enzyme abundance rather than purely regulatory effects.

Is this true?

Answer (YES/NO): NO